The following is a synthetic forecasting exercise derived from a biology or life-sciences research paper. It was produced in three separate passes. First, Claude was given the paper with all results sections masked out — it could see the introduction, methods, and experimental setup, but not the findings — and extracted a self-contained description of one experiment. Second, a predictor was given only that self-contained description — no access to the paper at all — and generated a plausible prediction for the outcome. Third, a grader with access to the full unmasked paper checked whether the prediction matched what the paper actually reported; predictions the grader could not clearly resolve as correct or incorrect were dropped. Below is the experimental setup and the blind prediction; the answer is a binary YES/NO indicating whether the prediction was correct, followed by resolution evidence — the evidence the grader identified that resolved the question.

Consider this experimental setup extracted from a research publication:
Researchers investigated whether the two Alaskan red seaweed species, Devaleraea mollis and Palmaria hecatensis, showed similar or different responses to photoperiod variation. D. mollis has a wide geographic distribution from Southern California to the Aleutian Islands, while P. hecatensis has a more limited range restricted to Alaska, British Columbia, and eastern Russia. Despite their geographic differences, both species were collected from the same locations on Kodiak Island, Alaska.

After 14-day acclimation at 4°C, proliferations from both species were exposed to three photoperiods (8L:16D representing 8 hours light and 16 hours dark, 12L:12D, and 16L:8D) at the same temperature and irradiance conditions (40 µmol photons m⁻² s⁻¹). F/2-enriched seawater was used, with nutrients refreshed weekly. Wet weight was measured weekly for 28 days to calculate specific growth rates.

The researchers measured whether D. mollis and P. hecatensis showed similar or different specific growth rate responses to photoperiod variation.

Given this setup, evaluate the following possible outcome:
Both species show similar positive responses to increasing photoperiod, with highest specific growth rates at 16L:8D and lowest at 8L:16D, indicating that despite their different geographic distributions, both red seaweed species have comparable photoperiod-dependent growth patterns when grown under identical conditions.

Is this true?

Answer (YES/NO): NO